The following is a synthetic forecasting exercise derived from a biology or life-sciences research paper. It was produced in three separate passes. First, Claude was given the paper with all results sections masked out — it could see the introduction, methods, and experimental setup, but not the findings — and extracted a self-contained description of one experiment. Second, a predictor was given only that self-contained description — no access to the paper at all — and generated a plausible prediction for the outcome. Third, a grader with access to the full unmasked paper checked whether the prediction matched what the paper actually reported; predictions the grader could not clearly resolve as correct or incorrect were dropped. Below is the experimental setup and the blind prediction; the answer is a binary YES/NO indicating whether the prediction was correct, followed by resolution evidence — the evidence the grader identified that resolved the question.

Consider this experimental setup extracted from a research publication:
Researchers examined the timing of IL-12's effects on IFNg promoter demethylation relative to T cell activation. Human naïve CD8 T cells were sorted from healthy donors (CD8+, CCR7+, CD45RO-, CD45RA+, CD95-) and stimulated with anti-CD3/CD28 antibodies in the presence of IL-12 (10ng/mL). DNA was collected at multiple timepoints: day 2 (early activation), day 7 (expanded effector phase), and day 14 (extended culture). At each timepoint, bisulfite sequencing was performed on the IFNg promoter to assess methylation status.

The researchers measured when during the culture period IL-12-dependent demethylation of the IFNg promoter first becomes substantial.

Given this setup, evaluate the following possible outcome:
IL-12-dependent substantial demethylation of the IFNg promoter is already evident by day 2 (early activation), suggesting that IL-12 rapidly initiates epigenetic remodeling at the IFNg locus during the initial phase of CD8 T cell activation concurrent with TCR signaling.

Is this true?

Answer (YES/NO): NO